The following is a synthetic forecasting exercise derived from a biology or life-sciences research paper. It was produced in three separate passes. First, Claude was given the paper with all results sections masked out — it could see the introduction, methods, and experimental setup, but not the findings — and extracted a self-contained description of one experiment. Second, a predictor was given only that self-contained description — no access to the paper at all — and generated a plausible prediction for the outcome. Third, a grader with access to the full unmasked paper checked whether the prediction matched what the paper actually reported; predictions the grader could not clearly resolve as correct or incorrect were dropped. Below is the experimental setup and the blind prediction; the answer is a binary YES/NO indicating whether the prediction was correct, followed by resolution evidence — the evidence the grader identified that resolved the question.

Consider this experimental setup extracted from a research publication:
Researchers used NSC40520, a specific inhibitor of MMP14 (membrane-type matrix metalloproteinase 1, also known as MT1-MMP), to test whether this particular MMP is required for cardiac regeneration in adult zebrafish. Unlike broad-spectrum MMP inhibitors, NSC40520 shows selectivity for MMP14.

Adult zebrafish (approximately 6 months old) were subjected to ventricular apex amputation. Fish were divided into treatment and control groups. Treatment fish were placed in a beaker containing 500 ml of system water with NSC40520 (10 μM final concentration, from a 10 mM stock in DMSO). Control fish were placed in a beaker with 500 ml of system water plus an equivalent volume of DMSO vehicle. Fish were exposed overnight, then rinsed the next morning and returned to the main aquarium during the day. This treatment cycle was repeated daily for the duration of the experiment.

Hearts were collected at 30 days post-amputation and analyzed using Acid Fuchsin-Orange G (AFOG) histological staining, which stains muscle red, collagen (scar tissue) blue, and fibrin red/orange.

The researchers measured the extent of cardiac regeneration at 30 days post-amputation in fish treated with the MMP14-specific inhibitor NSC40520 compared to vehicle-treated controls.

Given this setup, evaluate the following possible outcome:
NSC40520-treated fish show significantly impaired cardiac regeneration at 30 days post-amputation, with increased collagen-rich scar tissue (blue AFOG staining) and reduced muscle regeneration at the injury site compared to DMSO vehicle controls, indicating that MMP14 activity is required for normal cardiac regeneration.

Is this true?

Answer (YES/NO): YES